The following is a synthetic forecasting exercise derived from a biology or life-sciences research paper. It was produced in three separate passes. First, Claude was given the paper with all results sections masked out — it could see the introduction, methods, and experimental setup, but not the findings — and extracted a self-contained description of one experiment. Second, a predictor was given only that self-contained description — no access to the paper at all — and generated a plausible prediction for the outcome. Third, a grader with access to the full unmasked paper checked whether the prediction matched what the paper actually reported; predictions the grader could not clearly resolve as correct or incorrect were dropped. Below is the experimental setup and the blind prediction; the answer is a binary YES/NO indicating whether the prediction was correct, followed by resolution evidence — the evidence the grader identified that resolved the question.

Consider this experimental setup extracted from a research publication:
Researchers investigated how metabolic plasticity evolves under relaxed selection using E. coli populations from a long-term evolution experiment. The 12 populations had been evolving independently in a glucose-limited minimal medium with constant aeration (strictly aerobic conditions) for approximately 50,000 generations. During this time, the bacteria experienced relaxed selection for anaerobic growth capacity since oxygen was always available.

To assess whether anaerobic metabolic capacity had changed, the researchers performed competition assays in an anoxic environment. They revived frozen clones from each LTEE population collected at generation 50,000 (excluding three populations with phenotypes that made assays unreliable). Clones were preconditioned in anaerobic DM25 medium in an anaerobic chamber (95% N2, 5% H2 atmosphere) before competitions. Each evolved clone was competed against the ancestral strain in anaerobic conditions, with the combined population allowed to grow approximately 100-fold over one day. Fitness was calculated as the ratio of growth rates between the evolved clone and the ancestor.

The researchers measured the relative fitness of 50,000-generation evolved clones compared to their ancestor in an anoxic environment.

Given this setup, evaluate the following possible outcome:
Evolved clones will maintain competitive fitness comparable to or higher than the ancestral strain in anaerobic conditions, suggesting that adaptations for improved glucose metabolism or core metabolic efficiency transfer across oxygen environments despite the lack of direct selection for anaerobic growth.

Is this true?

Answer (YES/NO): YES